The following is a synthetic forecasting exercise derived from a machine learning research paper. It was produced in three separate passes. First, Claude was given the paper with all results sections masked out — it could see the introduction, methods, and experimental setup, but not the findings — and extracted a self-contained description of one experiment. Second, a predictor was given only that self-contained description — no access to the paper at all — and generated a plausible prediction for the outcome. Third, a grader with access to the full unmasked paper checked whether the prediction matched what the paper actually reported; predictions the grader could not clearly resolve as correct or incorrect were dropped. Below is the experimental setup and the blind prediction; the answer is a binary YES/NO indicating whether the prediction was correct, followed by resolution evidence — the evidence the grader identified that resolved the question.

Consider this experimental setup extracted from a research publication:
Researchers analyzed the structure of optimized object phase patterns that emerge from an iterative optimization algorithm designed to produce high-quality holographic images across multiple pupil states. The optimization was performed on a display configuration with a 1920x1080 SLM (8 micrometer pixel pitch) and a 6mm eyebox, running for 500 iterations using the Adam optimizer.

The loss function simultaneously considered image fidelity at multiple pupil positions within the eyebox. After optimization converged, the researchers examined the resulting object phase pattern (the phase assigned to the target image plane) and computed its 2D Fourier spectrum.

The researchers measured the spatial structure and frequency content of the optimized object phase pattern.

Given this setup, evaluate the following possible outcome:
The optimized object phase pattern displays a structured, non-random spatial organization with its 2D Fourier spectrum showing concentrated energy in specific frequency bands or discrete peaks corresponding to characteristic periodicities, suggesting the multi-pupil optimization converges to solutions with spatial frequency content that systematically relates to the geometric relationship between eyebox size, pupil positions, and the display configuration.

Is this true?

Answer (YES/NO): YES